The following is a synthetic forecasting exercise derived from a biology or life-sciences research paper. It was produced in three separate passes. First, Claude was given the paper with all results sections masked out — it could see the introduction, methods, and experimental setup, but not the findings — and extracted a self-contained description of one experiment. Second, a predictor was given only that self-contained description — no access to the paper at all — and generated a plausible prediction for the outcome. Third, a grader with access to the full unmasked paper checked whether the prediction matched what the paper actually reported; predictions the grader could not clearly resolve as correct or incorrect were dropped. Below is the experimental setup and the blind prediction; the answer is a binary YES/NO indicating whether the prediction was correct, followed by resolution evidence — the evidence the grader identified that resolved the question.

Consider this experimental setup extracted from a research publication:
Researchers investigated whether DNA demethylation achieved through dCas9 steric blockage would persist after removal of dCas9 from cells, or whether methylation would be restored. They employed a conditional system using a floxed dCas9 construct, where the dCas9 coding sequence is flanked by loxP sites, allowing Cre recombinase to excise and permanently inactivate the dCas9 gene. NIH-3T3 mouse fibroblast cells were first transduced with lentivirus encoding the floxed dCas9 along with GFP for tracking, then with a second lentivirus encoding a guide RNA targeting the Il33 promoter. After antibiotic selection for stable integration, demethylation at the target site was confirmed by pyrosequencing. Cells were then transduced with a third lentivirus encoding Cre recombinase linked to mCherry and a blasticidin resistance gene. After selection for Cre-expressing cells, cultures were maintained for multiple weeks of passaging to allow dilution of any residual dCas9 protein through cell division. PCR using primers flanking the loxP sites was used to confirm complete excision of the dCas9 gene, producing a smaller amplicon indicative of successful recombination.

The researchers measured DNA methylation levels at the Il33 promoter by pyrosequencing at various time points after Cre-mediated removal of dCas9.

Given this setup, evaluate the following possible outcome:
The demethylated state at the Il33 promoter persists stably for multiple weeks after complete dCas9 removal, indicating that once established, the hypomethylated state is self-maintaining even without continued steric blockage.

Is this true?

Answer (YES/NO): YES